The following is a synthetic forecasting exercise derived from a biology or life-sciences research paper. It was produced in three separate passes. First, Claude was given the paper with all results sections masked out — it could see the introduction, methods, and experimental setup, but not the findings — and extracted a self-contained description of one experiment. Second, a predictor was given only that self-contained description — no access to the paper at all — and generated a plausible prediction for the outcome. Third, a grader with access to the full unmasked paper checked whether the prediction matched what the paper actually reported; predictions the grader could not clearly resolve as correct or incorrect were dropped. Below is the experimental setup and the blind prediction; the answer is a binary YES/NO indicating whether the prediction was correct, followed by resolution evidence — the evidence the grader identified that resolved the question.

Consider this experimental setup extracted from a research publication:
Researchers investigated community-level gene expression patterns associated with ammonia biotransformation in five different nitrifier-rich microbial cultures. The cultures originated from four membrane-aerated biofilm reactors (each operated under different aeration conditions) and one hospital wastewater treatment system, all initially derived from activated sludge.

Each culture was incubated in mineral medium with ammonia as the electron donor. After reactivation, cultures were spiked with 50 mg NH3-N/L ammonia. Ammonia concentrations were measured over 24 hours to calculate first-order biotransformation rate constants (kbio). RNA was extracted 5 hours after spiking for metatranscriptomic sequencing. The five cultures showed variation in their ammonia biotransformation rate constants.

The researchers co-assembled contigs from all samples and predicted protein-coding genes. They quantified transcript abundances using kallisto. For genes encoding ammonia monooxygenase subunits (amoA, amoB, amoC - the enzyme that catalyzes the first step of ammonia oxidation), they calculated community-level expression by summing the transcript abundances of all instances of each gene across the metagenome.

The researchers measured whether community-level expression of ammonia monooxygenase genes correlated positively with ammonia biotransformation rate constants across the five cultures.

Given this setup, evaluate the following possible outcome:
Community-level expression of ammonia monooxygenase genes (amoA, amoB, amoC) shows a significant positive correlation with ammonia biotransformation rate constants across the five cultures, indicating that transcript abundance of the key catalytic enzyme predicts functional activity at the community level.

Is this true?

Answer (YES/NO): NO